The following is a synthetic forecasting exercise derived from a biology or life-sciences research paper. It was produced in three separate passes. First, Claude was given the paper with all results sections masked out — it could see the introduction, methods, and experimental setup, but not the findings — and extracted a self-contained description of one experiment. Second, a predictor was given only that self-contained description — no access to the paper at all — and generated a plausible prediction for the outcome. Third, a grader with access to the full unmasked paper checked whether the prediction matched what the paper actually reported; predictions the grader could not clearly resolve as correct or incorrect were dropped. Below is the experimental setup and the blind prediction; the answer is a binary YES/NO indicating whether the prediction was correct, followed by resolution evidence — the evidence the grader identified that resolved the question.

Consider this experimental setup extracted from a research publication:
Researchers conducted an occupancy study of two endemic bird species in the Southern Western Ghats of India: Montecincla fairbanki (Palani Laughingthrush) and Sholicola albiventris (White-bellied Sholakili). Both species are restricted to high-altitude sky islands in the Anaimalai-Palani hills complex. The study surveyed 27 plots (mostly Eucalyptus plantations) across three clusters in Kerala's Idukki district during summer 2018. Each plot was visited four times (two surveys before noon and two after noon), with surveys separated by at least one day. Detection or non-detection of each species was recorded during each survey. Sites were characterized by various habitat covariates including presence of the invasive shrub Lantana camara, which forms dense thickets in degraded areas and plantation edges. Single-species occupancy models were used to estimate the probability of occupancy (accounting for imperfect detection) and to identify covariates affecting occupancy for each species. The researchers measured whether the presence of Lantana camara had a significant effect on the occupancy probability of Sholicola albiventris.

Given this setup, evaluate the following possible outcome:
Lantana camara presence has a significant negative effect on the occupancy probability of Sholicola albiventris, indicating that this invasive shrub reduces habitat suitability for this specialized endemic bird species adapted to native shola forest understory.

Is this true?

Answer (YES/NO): YES